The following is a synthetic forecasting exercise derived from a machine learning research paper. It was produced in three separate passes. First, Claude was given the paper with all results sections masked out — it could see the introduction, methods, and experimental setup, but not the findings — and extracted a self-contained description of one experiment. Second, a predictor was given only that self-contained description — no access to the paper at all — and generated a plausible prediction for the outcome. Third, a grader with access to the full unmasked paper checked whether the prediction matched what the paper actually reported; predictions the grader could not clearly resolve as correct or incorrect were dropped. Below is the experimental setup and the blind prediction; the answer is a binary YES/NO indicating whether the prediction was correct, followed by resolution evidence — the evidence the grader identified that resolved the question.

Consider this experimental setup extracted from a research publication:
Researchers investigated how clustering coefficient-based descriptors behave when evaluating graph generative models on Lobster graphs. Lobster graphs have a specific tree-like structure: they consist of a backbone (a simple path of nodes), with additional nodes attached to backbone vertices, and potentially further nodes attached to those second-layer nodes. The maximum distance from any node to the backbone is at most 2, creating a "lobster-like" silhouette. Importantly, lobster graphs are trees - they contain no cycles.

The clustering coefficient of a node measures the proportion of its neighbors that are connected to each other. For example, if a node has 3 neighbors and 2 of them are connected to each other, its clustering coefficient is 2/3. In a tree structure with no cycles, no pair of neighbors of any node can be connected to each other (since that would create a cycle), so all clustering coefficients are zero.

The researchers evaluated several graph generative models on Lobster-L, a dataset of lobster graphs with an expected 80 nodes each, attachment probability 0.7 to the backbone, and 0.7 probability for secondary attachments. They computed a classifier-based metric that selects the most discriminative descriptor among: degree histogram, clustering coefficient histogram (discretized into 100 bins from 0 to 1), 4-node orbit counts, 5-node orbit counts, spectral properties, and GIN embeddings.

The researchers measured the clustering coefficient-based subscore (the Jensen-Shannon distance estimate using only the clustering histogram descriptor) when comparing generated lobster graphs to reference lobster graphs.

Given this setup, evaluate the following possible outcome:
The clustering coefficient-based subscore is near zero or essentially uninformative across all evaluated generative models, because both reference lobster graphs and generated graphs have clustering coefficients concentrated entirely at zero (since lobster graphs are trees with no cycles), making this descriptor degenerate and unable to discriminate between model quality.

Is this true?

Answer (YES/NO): YES